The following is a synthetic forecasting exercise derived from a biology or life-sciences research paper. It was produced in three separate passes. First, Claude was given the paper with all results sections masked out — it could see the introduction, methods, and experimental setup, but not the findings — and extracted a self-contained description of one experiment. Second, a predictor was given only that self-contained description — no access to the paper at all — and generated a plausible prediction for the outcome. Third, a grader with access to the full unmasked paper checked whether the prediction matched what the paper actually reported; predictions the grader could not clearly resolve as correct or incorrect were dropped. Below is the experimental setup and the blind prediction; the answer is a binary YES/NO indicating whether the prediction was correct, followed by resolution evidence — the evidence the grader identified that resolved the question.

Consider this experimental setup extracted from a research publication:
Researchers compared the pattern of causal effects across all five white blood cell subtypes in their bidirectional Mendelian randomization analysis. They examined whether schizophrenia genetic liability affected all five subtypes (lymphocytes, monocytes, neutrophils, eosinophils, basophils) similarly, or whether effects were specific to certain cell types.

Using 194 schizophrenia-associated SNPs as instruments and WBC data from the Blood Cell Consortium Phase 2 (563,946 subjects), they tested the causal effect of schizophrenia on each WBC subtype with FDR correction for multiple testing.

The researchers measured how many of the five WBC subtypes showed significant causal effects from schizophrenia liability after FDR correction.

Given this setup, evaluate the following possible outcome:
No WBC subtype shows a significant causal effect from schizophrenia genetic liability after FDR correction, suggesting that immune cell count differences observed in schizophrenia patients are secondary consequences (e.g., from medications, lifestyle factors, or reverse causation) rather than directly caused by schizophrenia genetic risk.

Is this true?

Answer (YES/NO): NO